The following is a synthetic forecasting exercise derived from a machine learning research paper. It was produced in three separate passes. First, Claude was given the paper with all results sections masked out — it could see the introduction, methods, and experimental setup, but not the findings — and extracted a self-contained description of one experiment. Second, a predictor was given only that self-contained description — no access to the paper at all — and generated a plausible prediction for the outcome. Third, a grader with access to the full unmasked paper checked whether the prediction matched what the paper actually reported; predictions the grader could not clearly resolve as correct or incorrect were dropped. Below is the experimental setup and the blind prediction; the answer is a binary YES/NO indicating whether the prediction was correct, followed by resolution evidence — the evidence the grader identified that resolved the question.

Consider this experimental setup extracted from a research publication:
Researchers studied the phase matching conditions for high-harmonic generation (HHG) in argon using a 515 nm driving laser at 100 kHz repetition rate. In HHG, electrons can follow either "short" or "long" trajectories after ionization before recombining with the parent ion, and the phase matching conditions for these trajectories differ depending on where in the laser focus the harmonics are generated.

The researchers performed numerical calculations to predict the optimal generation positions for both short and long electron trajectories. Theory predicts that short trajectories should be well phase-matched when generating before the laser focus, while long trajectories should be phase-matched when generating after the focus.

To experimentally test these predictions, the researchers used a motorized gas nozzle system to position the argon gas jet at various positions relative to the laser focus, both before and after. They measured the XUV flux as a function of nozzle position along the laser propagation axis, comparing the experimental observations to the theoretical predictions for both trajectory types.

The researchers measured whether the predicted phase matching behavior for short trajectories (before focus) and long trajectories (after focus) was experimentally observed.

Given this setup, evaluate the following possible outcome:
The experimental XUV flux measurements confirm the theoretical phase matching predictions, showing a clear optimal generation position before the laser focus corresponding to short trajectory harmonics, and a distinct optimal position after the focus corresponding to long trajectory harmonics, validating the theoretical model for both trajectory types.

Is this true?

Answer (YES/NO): NO